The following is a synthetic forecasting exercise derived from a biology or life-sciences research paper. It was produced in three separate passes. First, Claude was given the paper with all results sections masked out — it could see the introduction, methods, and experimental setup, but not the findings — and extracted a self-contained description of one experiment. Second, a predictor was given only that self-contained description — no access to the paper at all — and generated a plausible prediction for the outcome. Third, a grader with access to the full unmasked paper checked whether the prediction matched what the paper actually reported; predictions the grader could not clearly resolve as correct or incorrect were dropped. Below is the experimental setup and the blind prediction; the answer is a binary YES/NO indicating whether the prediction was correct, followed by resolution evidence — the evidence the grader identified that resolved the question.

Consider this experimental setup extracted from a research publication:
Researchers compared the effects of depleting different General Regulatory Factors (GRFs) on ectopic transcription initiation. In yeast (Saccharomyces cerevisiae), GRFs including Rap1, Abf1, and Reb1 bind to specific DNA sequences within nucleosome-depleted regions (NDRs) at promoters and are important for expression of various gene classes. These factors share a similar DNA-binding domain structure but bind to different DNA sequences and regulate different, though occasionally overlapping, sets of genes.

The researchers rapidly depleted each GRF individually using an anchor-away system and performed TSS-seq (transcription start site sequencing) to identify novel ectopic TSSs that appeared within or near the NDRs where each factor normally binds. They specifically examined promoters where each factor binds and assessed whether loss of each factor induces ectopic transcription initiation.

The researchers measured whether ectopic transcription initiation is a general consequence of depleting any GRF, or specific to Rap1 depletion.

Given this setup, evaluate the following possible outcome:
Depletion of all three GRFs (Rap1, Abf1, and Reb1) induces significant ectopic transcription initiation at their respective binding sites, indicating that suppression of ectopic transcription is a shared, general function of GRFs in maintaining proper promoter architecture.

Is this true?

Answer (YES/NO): YES